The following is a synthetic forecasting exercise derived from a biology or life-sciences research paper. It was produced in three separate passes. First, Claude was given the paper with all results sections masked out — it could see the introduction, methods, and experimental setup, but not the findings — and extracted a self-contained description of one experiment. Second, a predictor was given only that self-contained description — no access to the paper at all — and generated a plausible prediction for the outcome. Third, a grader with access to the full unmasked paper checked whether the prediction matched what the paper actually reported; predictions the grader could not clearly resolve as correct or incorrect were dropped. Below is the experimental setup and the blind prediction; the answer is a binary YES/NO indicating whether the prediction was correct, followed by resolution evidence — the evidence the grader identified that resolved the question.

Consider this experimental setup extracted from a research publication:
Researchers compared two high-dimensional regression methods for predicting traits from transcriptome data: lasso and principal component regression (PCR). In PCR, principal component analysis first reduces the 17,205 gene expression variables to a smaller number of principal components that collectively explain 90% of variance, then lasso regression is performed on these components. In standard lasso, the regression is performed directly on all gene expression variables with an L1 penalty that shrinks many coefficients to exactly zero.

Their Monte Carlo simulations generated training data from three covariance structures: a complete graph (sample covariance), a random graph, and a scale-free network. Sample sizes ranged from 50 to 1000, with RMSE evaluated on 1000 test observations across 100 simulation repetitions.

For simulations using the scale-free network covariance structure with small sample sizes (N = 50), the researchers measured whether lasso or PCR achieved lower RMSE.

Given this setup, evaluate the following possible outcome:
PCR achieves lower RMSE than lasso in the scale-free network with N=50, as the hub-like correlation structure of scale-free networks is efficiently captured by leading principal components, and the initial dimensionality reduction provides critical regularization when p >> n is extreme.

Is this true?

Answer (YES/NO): NO